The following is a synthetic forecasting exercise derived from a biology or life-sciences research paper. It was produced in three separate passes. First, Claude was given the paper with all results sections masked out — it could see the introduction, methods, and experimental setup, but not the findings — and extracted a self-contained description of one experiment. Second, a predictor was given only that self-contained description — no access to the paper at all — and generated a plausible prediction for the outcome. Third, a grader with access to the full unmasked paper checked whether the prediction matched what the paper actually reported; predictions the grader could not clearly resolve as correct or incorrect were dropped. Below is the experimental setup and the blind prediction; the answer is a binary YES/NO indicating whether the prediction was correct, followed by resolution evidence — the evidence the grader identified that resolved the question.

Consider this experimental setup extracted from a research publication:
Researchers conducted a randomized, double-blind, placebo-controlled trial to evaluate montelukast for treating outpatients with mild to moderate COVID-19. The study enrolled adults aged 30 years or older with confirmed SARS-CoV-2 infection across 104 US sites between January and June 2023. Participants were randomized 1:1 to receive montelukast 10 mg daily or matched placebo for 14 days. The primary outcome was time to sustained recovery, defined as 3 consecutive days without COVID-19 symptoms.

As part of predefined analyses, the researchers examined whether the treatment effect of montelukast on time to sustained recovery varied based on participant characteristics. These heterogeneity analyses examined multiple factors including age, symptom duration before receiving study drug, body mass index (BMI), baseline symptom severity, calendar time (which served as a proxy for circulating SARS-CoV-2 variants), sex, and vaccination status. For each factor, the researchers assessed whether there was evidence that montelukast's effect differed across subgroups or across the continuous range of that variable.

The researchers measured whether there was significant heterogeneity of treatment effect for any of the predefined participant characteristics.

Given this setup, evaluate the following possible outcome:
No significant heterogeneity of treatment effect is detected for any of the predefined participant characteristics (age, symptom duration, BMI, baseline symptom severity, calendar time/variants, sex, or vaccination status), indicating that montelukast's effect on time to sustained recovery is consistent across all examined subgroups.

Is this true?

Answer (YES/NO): NO